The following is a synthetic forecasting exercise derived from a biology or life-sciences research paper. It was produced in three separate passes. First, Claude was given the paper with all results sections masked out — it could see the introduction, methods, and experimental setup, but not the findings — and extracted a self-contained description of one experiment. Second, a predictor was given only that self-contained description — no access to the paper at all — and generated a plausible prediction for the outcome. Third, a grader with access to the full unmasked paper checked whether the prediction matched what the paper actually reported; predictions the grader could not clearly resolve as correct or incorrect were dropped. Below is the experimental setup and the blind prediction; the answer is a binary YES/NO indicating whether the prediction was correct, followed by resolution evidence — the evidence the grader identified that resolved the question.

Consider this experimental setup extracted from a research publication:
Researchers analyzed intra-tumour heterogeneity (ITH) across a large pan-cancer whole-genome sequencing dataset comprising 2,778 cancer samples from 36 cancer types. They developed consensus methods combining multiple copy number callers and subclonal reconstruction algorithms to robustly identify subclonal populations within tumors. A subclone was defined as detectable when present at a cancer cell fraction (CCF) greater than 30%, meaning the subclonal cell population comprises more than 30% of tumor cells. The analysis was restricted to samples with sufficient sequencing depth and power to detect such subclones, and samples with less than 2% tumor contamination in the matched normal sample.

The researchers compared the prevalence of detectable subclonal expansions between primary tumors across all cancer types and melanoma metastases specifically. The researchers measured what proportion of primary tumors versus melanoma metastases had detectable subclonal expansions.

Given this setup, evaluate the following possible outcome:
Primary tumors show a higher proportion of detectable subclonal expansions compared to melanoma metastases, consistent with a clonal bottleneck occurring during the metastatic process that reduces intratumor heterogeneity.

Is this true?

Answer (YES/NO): YES